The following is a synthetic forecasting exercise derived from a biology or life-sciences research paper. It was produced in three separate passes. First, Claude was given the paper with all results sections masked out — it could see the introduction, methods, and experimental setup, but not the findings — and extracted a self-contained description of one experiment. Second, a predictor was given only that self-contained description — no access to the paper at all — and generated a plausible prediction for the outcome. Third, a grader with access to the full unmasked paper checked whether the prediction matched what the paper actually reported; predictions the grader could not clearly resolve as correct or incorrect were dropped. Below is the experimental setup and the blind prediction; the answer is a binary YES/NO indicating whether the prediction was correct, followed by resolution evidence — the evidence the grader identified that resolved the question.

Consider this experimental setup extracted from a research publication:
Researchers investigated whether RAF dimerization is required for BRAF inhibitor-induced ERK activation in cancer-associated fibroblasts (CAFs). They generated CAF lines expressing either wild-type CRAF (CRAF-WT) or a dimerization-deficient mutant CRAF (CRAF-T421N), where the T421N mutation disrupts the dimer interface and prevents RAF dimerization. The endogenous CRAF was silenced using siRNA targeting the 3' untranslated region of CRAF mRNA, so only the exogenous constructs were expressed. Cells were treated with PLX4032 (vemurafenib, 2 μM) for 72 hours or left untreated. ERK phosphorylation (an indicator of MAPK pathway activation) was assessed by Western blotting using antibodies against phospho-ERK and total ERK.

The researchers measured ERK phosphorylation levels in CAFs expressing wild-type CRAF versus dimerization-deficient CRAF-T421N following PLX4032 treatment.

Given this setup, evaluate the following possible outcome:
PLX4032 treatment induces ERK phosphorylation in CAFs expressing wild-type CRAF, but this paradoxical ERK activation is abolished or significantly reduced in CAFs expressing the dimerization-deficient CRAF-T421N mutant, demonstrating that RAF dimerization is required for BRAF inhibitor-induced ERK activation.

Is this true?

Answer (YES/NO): YES